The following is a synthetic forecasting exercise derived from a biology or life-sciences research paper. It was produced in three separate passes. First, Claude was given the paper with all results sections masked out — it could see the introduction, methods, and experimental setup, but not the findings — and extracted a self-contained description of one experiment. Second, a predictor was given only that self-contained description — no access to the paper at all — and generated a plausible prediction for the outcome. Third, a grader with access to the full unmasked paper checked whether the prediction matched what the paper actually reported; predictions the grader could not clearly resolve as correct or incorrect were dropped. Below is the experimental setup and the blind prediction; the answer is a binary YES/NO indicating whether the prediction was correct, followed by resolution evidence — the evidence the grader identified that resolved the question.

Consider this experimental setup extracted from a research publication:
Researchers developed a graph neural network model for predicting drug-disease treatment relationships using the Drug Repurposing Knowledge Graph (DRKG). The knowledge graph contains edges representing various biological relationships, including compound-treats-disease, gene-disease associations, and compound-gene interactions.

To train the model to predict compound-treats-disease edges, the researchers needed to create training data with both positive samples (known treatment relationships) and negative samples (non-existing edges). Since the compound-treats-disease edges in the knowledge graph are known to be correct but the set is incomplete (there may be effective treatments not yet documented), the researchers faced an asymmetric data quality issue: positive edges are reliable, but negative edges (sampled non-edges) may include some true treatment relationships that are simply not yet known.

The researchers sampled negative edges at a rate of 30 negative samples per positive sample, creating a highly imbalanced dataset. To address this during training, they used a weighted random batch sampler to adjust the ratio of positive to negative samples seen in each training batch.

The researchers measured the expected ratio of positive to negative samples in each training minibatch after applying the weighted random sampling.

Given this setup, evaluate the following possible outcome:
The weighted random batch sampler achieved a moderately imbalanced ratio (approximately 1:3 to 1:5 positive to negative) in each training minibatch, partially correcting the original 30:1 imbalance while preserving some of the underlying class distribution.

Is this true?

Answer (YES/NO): NO